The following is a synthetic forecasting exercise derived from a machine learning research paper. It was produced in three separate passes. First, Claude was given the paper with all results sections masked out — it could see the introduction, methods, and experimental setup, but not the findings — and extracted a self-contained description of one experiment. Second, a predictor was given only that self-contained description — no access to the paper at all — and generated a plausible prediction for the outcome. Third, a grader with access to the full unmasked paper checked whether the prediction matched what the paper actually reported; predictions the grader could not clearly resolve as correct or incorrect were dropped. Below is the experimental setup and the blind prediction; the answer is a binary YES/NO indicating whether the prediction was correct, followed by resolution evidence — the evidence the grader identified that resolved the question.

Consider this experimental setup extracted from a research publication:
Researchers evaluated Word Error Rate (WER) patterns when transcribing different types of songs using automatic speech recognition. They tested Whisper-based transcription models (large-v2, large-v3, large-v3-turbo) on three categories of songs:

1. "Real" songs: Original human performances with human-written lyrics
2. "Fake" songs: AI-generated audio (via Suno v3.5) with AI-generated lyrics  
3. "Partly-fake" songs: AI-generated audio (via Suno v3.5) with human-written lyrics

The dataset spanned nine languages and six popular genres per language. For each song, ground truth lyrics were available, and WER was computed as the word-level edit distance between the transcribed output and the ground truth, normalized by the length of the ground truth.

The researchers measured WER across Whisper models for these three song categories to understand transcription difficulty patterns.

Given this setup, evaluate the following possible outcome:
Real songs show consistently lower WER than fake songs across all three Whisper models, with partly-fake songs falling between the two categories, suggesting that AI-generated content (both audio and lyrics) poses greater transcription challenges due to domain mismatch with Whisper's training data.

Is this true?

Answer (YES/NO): NO